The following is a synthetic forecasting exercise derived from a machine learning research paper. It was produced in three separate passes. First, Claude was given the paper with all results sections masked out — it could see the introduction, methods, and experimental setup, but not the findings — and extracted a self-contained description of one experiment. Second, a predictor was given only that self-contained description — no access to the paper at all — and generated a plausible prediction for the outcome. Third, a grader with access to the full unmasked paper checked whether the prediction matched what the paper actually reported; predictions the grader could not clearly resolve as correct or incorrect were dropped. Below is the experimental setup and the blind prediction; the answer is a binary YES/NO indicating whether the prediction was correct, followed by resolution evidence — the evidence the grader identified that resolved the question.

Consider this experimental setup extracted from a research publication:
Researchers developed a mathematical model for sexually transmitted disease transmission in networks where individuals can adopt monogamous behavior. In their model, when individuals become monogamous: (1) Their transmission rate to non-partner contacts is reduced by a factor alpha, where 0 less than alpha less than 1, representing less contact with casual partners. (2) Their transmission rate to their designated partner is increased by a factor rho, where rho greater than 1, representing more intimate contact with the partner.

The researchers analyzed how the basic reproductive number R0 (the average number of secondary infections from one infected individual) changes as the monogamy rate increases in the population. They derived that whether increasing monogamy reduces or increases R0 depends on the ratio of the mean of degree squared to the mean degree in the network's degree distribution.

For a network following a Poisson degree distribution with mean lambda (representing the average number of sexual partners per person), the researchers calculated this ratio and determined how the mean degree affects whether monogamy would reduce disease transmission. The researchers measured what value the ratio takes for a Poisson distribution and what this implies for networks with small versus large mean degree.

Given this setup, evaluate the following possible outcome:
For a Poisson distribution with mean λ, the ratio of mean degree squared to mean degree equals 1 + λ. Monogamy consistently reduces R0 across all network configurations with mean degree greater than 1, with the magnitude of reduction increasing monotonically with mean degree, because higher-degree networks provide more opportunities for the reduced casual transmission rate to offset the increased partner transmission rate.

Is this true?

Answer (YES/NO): NO